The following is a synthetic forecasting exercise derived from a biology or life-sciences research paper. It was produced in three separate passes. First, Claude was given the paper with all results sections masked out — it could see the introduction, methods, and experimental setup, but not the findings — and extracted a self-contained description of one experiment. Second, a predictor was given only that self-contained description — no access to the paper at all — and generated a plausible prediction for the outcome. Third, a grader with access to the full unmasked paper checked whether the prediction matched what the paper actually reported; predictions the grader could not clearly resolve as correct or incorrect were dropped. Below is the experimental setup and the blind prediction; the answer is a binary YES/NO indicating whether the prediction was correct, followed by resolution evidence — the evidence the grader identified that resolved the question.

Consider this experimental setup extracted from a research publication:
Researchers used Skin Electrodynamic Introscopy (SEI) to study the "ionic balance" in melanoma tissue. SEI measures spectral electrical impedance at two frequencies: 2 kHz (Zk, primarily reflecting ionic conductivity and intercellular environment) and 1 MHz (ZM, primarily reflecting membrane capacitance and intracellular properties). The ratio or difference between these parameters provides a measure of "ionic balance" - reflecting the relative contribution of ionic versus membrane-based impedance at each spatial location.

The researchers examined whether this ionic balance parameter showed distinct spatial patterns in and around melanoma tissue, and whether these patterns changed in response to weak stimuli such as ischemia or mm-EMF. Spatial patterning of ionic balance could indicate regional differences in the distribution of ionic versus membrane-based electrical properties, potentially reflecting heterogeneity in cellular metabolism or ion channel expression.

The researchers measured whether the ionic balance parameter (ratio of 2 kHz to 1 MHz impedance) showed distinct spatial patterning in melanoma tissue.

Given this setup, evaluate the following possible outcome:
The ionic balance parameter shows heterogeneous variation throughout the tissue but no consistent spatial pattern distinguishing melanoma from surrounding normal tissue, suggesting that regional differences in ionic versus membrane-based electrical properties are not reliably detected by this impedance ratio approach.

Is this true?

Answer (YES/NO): NO